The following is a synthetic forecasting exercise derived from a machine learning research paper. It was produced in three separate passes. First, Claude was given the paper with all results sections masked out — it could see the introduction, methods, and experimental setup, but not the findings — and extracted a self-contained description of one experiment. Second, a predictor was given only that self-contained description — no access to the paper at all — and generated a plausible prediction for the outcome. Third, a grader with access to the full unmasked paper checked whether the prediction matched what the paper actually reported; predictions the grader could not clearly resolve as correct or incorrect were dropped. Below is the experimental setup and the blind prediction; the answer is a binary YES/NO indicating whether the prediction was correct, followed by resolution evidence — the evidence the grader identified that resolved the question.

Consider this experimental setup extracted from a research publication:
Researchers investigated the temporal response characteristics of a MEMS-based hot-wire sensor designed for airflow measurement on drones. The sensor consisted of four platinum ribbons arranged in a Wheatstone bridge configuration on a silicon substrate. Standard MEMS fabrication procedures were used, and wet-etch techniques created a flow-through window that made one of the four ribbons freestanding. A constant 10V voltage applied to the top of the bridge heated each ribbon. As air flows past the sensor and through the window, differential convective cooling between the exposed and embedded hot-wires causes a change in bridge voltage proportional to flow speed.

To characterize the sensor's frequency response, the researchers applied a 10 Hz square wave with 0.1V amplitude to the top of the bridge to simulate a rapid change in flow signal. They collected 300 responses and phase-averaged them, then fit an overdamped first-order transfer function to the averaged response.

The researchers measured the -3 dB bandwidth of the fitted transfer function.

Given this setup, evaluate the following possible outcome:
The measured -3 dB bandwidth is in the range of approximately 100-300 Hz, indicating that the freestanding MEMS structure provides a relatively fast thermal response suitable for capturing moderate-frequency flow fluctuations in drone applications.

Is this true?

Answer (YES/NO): NO